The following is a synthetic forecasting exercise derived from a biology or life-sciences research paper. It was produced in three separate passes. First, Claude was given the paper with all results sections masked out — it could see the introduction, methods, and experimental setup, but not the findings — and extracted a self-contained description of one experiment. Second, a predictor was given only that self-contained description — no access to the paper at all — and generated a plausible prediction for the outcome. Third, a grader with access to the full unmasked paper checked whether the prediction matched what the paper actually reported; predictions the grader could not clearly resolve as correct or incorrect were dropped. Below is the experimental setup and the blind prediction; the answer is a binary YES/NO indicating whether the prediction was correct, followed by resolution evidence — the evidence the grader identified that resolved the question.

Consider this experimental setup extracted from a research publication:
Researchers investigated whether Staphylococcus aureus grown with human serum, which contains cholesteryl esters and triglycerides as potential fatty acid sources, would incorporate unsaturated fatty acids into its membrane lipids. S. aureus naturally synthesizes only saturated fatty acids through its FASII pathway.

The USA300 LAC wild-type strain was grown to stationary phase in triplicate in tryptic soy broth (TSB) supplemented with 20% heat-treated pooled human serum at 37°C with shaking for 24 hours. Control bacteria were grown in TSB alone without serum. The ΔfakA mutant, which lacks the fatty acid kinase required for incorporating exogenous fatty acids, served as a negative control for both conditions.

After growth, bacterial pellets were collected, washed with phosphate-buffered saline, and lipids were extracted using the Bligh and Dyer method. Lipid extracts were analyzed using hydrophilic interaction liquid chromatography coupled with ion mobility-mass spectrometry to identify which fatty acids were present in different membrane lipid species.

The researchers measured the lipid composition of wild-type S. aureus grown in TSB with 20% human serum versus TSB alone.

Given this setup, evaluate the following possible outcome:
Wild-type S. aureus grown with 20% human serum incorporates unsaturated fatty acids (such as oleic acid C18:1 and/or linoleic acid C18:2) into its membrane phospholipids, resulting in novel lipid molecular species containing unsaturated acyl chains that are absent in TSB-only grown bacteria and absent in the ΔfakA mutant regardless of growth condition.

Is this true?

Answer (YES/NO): NO